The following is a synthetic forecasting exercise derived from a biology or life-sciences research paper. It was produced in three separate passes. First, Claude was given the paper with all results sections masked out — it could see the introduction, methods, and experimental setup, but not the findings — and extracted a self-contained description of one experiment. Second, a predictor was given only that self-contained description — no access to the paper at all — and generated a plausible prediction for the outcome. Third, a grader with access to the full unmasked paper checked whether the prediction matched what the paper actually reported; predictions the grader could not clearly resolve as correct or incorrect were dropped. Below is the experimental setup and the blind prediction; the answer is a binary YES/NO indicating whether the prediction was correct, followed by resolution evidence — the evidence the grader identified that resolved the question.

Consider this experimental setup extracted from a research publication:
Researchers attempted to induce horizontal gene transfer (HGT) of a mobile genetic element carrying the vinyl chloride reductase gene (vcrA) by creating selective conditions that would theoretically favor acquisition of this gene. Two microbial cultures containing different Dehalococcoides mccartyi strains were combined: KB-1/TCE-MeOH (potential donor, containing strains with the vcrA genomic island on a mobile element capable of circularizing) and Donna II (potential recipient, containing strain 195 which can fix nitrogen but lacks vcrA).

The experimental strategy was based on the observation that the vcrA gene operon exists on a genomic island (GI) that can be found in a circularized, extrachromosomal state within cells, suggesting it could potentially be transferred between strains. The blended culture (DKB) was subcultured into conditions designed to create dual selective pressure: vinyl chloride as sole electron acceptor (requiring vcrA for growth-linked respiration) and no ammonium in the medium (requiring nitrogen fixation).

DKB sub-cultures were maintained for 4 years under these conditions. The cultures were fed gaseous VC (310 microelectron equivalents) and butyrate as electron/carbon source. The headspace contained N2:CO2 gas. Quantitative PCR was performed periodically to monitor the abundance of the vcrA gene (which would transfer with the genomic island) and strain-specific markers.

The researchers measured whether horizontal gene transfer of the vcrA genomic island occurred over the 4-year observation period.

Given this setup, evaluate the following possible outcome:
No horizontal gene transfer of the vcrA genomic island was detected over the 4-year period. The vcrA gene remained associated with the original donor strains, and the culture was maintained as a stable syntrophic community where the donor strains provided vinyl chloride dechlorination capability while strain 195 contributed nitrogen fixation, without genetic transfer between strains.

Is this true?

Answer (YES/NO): NO